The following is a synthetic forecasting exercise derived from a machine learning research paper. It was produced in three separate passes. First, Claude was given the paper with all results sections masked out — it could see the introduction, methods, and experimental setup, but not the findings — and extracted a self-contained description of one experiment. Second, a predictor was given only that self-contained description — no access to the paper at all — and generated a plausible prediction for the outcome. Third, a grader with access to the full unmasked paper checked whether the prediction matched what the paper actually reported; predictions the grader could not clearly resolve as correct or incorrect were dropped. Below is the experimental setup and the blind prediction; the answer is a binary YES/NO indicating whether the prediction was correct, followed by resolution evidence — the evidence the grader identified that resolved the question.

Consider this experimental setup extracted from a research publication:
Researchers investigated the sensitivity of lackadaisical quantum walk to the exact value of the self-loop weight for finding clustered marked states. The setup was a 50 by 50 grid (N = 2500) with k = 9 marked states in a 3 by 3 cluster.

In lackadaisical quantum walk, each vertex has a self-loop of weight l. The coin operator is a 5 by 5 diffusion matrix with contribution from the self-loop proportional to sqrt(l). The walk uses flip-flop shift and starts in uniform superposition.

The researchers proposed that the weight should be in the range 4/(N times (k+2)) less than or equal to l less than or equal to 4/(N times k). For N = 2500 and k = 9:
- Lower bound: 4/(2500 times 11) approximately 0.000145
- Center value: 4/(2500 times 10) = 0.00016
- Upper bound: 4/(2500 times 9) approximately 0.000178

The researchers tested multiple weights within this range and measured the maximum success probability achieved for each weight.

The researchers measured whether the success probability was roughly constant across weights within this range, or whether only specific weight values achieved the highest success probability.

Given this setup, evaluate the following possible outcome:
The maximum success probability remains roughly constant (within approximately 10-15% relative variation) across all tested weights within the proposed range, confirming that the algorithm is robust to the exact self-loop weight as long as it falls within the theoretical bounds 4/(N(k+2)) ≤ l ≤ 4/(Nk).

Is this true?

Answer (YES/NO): NO